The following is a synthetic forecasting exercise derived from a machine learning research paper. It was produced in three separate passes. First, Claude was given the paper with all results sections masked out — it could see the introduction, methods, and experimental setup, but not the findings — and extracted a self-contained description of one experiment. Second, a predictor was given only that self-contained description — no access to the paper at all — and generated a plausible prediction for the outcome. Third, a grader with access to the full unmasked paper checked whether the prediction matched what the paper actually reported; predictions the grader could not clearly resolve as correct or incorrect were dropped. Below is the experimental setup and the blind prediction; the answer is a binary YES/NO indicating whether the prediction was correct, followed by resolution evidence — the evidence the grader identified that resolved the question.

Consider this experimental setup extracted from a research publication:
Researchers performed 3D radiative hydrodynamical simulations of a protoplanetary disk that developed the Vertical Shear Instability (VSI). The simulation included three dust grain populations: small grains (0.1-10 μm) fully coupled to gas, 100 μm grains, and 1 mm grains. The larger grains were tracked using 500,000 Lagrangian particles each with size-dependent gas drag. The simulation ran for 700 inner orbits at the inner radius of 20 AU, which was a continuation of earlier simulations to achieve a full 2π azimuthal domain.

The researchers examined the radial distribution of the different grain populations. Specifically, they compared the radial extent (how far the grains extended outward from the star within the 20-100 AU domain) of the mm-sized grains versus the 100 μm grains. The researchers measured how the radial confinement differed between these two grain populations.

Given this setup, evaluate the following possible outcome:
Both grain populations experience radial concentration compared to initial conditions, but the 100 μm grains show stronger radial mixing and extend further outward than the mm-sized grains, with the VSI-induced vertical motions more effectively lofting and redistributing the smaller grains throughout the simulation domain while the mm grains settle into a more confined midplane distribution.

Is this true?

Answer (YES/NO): NO